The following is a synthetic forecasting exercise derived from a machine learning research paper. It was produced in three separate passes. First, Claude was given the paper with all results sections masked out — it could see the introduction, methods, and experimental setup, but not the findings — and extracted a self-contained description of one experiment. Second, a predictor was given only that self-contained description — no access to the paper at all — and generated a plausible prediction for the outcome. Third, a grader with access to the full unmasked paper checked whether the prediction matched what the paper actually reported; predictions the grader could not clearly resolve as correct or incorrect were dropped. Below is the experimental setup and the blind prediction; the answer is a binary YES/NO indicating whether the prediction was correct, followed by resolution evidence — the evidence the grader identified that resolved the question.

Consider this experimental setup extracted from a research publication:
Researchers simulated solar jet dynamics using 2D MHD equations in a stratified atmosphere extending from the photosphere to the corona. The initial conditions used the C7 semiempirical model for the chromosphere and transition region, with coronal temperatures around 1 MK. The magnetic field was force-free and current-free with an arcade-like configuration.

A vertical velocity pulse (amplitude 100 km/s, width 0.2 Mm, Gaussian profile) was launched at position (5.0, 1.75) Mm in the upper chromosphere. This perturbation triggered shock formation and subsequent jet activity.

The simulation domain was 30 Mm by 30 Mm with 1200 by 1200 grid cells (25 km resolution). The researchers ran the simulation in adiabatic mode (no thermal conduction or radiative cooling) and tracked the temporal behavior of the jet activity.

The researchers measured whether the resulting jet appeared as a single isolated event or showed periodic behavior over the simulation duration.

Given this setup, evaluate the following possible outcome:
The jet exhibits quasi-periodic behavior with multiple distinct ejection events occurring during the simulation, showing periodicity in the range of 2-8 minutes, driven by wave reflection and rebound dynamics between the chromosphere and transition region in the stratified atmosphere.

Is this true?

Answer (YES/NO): YES